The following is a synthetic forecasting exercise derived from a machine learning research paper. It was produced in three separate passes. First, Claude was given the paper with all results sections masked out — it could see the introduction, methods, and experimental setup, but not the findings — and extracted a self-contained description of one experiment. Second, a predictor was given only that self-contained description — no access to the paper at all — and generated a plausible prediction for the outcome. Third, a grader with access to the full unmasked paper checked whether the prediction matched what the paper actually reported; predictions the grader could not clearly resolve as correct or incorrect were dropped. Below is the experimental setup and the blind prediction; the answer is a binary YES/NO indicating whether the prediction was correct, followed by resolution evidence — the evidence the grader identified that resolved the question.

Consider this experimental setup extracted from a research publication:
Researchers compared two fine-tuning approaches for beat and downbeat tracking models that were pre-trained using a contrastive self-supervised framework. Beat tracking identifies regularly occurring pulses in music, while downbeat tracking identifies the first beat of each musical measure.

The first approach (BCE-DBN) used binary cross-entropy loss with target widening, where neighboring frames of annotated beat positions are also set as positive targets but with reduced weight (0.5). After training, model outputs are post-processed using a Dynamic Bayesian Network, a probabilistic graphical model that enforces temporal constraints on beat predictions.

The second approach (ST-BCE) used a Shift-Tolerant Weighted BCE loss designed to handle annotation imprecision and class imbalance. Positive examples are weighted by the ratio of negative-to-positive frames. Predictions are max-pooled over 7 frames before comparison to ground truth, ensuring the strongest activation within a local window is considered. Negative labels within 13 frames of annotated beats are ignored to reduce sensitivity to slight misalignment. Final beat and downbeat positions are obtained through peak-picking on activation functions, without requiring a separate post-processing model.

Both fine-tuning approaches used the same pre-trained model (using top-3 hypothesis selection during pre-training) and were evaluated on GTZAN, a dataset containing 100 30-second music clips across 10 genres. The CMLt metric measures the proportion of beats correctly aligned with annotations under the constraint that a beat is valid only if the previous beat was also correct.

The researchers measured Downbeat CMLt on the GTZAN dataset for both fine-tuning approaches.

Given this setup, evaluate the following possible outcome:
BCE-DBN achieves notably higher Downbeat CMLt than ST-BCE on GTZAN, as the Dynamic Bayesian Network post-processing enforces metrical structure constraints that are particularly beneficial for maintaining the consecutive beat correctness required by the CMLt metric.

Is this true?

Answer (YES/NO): YES